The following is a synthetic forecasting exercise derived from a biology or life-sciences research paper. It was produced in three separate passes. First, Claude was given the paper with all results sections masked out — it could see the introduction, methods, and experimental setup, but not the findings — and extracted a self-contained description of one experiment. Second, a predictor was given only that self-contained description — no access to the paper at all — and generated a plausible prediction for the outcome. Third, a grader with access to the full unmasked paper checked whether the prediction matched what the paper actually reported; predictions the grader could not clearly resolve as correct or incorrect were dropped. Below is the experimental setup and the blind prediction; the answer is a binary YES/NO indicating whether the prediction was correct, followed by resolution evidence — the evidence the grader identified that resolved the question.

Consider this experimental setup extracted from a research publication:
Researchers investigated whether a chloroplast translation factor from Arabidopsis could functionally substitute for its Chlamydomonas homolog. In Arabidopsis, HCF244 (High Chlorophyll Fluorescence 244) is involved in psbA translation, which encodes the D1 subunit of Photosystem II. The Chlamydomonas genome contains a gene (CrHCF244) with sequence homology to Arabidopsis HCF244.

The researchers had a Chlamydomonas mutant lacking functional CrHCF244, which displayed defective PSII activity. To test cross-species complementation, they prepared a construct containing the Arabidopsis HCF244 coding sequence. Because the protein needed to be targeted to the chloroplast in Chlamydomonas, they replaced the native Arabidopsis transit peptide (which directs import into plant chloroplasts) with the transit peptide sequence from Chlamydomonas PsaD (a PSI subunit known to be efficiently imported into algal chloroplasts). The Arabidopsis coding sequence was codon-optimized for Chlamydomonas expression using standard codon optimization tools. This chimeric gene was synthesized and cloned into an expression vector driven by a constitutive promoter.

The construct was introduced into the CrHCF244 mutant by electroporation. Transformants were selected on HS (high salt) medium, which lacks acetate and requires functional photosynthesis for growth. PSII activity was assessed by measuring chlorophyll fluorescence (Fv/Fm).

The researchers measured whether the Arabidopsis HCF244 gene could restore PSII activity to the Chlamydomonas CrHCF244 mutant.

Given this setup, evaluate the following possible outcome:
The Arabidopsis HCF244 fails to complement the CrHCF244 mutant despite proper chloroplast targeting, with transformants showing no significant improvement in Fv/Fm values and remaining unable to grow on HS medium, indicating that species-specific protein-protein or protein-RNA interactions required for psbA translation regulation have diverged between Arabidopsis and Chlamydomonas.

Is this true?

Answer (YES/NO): NO